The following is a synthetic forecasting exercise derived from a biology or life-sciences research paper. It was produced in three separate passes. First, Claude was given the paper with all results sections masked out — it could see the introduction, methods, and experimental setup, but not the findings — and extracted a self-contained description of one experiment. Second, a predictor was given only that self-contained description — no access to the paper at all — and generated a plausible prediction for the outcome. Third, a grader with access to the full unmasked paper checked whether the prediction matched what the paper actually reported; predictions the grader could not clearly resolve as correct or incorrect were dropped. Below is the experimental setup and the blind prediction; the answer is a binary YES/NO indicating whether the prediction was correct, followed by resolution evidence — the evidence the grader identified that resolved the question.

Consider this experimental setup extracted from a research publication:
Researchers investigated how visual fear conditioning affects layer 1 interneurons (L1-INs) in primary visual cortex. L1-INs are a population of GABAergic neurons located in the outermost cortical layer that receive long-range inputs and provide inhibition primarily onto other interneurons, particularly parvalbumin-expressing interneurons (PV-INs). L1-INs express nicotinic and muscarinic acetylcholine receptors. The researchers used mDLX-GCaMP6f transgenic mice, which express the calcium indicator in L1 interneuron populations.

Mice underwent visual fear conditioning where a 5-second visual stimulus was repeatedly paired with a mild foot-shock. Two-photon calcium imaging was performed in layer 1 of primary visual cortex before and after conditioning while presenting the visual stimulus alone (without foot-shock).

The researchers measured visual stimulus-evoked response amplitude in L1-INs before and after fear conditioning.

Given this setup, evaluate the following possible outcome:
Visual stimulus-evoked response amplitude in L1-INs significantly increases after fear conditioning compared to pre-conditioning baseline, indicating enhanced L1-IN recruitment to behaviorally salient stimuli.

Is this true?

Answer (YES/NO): YES